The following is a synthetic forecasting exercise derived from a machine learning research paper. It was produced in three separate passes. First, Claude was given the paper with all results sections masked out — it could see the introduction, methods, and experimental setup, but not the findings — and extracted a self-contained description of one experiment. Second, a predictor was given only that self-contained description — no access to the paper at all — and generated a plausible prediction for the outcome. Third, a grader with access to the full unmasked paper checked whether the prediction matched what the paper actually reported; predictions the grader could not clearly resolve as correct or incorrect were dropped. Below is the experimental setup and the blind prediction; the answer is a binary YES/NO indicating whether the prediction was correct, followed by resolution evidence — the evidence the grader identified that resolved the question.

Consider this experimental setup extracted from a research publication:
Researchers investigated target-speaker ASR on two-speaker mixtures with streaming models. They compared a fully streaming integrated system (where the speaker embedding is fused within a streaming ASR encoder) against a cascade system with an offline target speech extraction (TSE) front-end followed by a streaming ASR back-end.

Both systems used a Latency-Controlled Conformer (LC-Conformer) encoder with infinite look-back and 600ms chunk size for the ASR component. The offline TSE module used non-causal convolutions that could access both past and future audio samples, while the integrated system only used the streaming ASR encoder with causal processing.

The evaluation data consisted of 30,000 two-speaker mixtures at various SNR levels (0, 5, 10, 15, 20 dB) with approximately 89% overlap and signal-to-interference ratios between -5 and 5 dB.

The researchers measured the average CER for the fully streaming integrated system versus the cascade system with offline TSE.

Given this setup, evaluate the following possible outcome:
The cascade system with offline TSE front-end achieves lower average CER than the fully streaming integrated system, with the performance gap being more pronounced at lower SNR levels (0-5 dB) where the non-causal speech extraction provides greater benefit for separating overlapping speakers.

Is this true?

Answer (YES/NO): NO